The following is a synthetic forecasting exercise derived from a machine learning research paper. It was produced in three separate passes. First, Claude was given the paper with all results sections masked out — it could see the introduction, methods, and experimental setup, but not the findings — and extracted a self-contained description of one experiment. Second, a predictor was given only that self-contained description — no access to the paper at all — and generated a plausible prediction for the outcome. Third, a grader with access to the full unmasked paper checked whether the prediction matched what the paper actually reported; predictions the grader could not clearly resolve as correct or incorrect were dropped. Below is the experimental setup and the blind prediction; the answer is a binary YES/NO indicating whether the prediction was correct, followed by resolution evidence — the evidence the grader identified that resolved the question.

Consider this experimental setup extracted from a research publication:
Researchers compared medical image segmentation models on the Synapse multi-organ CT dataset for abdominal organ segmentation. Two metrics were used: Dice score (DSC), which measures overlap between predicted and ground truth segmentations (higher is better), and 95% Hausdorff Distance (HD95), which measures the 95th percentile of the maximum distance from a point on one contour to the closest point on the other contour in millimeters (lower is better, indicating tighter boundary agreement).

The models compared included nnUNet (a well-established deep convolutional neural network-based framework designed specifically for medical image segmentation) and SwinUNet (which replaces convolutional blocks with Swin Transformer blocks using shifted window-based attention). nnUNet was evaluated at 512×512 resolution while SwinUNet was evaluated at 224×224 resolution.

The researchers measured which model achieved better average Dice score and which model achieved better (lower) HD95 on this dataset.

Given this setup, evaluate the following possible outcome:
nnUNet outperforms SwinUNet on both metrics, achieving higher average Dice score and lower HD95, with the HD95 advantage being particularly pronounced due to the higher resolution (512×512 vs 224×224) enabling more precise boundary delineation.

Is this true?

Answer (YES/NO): NO